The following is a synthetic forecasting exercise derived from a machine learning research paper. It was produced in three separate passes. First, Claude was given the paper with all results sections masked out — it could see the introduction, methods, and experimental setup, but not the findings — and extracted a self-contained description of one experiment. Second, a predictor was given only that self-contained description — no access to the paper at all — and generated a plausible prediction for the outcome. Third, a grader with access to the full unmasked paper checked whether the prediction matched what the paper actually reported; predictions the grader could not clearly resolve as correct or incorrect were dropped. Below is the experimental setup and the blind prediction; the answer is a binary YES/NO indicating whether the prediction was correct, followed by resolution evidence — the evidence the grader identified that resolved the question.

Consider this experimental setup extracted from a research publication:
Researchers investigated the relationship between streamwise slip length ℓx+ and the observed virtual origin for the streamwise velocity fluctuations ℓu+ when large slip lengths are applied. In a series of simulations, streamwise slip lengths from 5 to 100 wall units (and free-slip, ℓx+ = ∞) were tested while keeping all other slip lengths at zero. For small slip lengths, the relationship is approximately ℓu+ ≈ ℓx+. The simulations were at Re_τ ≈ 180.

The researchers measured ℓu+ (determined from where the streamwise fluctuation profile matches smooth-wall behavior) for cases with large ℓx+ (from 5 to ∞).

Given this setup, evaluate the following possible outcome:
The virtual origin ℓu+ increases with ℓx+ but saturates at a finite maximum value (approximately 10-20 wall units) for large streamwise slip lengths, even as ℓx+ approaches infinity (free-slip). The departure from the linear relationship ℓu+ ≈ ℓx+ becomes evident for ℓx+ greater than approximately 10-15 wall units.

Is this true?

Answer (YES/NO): NO